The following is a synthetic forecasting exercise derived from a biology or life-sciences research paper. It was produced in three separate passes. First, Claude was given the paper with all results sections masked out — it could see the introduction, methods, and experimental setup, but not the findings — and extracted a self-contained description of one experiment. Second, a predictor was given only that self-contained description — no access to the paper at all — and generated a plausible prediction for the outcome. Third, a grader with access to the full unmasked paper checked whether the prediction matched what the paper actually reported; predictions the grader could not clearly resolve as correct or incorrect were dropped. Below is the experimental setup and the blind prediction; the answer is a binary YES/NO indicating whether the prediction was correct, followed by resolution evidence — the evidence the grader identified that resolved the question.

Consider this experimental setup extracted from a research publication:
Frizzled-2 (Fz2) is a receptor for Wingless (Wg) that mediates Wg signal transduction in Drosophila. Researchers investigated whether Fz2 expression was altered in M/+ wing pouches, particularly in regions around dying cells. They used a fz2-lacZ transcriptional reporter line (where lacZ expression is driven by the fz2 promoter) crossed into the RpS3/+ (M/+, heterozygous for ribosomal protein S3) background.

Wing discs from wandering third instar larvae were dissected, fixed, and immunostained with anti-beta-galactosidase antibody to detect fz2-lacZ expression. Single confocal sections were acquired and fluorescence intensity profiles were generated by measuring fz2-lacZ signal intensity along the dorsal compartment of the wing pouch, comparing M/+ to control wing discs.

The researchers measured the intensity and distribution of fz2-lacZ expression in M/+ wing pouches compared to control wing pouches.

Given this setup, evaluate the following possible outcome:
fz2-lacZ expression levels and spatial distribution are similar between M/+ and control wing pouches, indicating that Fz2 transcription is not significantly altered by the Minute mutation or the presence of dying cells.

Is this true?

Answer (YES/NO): NO